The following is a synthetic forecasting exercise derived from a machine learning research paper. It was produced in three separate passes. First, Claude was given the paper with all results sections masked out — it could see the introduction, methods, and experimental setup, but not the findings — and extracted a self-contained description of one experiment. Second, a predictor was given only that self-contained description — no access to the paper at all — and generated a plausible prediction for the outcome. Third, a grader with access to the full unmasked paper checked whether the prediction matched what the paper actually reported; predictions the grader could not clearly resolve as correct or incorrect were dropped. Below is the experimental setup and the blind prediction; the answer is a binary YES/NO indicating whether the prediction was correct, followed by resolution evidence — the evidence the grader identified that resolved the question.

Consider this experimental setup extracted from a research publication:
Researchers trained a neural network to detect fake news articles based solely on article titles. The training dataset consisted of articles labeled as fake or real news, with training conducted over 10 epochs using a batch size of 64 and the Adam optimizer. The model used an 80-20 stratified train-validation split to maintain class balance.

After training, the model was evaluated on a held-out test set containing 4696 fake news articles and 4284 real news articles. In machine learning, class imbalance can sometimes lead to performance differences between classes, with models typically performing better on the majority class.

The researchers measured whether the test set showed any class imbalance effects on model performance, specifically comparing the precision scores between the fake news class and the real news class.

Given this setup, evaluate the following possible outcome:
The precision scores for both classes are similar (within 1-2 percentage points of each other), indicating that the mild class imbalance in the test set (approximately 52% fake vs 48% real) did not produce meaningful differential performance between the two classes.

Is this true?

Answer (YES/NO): YES